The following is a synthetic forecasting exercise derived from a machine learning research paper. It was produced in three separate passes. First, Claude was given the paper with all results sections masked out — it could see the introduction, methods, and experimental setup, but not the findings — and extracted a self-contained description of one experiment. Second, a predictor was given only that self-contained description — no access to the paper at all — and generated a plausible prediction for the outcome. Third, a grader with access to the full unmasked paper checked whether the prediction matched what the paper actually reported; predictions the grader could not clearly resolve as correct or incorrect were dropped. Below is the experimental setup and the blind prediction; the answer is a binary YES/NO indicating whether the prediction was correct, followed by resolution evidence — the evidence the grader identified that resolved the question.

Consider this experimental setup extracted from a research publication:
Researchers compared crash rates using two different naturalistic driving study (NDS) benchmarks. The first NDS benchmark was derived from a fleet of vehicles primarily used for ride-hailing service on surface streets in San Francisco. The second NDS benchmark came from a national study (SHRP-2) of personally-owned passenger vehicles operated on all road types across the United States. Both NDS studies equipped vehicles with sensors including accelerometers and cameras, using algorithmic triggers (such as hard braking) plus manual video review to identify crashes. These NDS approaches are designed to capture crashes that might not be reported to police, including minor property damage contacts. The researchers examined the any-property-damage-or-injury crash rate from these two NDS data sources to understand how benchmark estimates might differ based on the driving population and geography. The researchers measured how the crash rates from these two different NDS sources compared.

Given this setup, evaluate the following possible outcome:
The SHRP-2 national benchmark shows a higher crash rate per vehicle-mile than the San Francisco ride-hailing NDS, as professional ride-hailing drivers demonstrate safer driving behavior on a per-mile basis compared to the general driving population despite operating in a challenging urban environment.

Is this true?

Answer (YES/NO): NO